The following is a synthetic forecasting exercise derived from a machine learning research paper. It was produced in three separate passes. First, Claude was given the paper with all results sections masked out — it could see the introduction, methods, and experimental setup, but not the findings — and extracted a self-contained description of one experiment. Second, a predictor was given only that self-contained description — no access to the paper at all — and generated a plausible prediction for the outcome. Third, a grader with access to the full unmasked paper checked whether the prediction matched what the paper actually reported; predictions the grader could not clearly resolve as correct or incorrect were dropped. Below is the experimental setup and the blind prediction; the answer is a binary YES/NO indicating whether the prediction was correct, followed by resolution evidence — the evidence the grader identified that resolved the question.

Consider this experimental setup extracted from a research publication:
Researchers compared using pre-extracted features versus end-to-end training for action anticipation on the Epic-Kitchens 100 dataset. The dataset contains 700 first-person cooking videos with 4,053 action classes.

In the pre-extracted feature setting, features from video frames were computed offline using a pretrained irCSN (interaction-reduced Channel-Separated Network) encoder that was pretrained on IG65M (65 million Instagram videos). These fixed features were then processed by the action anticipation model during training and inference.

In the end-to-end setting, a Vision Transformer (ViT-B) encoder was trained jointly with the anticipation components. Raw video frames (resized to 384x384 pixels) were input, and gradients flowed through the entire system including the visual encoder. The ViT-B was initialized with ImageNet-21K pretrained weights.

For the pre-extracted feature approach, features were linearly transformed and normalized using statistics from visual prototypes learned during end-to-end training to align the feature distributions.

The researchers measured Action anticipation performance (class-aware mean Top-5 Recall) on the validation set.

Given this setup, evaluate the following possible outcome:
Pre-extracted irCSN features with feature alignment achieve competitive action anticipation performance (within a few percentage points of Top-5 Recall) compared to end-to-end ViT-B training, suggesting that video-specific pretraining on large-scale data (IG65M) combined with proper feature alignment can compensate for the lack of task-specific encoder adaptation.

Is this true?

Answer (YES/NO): NO